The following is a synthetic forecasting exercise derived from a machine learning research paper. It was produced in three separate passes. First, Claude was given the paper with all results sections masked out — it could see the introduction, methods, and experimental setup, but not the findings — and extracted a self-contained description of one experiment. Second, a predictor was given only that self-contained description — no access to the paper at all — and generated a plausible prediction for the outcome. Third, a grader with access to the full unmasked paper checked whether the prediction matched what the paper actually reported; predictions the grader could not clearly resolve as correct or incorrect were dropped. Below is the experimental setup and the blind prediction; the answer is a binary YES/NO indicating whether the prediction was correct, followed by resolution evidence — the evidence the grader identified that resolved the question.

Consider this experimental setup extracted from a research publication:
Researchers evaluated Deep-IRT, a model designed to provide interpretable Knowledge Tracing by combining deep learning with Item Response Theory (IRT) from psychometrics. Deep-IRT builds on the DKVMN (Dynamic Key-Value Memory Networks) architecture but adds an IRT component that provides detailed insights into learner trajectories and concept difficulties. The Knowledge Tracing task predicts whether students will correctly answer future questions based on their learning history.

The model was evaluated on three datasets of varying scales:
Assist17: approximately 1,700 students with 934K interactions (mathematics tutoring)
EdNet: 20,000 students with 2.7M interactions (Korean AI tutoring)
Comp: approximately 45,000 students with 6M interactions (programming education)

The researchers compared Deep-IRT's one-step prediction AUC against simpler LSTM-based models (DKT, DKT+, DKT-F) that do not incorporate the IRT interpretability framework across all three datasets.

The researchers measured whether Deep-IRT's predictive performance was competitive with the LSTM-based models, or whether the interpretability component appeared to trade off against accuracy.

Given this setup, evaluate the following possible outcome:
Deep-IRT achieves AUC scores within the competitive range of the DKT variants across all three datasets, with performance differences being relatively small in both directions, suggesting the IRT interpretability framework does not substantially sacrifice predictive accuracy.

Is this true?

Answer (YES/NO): NO